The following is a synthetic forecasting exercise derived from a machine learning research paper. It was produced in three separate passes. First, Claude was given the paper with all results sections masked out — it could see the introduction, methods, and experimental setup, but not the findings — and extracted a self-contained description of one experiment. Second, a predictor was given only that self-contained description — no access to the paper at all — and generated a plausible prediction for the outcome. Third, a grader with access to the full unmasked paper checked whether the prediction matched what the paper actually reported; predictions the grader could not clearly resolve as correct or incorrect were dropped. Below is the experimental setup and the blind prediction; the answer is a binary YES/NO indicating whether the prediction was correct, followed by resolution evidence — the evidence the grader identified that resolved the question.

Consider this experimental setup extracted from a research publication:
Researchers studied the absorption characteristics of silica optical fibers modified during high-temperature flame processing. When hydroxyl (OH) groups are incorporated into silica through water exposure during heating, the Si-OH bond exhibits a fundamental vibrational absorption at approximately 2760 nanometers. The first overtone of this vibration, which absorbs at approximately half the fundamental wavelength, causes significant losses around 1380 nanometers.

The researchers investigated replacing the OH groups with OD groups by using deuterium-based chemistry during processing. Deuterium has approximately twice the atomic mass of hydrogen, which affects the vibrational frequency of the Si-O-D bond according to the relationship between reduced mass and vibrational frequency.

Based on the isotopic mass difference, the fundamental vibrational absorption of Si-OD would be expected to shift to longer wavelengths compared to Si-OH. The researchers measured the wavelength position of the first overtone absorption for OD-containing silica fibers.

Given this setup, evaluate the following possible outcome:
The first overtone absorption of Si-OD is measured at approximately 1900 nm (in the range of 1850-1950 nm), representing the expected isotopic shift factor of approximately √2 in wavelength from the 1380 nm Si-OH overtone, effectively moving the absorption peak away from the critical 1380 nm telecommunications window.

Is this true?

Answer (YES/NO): NO